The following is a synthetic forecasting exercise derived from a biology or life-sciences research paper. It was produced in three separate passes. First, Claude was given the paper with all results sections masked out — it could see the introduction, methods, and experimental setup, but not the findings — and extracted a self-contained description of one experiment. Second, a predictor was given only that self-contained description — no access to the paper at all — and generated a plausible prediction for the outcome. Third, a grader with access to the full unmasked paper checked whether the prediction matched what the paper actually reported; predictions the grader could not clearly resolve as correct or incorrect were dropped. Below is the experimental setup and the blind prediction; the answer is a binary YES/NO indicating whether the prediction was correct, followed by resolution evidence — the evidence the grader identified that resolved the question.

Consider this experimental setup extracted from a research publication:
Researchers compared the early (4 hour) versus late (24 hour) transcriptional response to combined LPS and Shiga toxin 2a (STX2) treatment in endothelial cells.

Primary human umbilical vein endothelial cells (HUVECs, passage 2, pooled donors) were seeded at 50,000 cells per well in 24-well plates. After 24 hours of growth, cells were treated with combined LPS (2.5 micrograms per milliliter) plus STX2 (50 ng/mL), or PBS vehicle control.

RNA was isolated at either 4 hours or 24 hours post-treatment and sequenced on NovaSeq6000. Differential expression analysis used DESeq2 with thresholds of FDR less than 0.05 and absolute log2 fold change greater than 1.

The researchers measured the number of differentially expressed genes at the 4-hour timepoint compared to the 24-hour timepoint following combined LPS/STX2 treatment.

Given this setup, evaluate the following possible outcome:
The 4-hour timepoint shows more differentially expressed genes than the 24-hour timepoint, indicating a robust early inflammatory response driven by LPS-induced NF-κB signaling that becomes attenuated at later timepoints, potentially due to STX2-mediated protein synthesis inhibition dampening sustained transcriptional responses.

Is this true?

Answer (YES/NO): NO